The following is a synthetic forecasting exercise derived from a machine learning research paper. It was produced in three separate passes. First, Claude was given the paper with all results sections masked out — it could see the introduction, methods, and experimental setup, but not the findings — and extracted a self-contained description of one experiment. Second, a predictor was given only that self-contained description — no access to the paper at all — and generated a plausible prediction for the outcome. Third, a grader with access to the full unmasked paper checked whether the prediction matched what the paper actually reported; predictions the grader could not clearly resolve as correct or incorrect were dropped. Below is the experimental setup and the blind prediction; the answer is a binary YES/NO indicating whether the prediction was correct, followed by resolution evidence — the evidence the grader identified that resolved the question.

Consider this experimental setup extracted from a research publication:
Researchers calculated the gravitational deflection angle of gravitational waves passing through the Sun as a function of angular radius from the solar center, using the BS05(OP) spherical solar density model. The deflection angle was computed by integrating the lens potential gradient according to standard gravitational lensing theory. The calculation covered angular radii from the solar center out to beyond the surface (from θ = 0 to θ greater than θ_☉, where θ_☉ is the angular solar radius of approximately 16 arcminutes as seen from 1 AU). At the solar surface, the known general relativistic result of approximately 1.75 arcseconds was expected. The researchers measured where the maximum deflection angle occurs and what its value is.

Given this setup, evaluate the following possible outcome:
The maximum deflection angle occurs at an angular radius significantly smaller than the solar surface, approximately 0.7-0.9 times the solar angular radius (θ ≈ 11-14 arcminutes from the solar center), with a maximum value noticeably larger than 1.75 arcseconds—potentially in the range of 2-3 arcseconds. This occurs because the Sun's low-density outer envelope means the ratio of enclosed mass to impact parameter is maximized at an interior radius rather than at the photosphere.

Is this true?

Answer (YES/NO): NO